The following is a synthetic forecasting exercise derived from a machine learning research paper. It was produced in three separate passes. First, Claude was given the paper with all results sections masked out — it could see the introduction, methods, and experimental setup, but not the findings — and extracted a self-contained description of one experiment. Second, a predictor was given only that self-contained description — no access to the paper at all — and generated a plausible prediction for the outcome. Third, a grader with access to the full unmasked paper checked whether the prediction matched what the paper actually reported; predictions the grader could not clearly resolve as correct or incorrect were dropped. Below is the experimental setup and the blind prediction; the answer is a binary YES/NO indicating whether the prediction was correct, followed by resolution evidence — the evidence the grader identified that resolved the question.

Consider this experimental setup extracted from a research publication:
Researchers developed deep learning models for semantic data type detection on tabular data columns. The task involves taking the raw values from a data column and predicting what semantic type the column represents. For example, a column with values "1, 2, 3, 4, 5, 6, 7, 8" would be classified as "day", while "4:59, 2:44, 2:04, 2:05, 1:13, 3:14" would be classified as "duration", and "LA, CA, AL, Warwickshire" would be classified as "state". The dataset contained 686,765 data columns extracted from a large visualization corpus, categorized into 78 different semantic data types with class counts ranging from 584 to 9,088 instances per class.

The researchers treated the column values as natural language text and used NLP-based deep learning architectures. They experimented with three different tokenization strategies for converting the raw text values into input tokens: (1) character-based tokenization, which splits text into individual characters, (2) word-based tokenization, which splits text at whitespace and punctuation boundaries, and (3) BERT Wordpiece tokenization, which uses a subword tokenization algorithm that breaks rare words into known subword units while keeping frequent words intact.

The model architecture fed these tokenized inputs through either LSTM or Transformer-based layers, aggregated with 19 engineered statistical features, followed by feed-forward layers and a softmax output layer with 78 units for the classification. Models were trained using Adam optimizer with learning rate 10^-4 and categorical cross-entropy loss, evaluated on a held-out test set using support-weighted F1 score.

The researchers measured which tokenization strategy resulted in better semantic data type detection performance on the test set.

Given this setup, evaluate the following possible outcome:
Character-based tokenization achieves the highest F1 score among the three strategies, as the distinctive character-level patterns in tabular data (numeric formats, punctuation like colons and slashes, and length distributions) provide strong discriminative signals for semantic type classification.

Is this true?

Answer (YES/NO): NO